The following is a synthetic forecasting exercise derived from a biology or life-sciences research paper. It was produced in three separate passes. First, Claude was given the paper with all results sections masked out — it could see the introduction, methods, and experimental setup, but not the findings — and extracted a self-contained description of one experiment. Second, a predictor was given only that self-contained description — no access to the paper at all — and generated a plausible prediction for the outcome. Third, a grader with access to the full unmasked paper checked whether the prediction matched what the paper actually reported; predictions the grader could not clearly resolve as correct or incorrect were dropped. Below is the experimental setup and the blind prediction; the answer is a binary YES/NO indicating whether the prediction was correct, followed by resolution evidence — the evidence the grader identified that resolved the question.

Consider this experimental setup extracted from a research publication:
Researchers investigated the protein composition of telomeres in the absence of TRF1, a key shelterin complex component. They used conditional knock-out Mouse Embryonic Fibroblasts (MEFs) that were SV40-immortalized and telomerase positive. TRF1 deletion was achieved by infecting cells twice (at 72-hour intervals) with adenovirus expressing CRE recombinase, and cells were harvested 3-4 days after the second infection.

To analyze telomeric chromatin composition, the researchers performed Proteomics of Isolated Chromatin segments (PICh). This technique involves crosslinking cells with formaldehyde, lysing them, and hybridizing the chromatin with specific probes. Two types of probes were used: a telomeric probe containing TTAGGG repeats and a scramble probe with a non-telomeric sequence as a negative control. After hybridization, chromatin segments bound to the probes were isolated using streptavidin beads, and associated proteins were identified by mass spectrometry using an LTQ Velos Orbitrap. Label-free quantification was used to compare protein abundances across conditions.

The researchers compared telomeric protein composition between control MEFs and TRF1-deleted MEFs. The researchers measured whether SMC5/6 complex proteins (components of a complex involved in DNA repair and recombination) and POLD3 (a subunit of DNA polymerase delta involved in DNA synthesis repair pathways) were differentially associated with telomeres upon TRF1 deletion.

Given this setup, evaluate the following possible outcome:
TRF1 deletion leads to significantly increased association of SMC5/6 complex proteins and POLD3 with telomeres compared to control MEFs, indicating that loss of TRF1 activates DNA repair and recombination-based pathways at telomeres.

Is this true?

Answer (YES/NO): YES